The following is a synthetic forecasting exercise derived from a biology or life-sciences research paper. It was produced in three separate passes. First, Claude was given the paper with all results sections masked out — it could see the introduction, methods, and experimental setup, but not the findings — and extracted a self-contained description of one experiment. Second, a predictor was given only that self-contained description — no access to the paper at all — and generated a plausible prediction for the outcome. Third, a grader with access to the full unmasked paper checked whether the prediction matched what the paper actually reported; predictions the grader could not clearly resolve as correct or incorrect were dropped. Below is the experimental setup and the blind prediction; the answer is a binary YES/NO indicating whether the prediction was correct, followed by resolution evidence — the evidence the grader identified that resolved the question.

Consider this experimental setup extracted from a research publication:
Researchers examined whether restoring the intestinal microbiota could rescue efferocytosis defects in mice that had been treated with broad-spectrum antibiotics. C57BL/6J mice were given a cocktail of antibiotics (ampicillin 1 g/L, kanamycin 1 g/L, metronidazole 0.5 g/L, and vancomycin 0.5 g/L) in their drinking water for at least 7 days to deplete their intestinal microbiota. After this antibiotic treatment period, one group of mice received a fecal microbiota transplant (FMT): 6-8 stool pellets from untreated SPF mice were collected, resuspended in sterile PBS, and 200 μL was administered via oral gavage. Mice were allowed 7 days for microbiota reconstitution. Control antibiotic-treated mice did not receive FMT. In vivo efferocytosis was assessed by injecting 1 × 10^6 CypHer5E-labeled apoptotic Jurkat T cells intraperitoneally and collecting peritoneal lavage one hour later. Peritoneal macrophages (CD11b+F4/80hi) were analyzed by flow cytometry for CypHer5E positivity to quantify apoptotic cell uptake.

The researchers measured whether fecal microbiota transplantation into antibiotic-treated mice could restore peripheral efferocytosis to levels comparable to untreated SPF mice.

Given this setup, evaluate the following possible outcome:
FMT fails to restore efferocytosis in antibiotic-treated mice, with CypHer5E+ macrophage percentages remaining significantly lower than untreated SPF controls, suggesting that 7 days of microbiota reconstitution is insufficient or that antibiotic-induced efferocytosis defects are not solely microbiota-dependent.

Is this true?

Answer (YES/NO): NO